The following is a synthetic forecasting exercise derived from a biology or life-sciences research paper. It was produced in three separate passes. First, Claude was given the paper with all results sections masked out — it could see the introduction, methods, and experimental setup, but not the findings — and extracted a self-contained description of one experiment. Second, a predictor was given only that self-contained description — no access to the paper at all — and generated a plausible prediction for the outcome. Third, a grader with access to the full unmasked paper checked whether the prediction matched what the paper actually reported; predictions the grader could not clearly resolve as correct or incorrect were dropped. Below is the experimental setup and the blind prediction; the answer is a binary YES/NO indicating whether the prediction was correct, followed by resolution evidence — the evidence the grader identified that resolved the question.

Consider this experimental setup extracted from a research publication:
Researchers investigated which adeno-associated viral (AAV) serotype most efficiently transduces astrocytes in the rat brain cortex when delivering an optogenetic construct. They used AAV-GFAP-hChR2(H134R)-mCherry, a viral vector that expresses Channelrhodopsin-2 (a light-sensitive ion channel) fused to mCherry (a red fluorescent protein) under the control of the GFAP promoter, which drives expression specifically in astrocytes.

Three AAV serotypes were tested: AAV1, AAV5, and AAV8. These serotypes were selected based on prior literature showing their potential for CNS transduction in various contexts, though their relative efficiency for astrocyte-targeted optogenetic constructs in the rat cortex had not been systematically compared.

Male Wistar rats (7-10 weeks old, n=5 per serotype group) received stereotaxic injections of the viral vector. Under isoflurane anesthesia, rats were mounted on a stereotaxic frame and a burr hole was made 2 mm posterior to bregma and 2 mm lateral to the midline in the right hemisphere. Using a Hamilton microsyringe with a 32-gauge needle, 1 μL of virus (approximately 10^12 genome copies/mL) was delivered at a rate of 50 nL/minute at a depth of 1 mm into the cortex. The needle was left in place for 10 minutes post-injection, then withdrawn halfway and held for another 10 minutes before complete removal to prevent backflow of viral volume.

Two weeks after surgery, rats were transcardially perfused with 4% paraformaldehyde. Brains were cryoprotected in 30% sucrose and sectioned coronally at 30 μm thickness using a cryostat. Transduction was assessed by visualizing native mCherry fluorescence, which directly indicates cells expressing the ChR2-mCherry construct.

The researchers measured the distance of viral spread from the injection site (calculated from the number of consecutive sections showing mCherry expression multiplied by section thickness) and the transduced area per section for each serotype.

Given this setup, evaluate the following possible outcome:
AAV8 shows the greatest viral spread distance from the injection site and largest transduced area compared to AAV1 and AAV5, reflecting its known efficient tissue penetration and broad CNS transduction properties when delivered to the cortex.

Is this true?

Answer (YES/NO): YES